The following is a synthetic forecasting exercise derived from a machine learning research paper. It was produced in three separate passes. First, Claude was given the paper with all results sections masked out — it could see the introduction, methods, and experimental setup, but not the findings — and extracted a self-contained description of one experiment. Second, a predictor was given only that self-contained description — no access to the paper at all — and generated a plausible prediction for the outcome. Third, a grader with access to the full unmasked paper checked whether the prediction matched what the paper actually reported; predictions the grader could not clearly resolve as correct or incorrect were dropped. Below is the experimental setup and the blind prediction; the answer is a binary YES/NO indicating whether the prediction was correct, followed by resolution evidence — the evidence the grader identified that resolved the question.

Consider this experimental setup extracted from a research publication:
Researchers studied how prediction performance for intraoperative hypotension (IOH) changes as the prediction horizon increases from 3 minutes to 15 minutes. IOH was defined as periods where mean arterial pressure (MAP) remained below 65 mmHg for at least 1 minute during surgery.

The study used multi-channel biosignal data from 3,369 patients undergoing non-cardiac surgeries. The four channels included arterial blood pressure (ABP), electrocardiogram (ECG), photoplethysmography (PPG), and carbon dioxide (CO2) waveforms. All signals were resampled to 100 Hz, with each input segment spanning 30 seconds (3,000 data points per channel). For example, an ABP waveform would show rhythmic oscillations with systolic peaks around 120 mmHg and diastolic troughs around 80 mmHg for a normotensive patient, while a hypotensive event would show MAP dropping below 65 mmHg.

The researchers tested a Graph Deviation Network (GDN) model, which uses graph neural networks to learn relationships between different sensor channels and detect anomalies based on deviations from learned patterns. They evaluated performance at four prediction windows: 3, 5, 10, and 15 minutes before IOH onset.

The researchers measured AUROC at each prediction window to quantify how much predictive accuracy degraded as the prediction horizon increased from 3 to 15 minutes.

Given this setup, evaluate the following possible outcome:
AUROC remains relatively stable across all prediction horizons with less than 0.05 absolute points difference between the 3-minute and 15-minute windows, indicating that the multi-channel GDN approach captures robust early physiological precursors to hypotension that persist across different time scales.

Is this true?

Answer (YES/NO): YES